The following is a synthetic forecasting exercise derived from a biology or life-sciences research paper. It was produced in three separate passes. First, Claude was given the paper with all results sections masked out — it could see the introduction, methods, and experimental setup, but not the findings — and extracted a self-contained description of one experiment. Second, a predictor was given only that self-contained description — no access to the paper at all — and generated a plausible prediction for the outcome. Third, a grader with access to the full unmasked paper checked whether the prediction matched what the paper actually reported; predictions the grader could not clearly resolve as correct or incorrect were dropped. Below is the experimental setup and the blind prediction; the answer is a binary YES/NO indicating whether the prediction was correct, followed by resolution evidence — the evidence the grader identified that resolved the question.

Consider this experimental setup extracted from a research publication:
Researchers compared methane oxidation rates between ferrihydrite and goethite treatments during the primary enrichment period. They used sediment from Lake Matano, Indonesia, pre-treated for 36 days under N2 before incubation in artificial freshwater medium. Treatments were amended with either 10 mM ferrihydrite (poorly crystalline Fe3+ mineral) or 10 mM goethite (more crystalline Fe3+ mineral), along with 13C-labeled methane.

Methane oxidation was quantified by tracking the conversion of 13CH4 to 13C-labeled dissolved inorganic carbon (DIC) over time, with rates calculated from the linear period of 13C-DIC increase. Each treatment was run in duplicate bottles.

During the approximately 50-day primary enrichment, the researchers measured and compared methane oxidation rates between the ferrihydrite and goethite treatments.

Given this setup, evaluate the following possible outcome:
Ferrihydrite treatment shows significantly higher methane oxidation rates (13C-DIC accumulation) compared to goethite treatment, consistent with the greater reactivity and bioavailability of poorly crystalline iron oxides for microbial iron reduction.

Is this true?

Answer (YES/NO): YES